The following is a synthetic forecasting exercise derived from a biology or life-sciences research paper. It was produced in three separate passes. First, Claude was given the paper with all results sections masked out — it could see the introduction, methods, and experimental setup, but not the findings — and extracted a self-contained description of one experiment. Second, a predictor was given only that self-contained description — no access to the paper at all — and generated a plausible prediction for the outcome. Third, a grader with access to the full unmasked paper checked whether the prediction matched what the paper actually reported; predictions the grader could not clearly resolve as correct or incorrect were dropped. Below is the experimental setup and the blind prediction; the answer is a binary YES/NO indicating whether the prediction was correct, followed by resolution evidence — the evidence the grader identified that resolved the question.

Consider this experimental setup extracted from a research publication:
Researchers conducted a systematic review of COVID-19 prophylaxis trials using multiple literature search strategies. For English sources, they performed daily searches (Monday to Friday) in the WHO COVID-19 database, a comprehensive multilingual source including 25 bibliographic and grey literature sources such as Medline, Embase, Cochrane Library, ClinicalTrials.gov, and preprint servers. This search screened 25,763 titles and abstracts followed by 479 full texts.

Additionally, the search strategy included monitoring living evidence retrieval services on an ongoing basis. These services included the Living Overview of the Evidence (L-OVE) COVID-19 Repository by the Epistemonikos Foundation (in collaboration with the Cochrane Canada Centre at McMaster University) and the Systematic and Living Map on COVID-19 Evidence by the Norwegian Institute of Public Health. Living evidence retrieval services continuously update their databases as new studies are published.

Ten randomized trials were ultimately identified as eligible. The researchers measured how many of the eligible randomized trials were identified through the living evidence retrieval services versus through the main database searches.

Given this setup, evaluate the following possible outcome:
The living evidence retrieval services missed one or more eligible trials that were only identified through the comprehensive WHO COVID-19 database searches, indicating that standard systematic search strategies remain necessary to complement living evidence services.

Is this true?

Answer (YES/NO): YES